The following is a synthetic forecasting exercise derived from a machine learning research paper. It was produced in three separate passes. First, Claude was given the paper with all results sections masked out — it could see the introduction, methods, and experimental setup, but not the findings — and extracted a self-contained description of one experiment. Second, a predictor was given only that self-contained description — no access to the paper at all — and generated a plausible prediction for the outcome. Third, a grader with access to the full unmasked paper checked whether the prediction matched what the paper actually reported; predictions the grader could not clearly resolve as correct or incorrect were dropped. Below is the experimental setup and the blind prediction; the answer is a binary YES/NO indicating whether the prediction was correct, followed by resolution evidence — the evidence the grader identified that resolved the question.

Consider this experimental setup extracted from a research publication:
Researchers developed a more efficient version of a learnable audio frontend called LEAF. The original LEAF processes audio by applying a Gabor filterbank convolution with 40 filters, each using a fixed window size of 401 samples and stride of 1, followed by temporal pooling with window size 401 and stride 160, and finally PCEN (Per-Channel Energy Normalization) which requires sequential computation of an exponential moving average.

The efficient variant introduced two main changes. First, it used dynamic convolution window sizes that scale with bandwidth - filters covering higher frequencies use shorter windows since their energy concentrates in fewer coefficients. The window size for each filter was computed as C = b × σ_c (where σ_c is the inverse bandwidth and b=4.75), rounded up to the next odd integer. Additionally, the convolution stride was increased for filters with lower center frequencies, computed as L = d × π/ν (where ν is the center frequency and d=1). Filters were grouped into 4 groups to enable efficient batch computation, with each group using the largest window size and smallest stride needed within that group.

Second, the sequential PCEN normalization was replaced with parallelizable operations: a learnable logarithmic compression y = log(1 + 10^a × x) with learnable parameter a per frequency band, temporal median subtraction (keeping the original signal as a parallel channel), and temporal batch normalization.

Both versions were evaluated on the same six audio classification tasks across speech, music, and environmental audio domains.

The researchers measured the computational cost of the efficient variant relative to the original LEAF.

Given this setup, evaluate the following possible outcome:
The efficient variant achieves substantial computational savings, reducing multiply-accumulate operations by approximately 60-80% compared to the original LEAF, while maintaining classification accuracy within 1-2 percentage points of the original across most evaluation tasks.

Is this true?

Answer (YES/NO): NO